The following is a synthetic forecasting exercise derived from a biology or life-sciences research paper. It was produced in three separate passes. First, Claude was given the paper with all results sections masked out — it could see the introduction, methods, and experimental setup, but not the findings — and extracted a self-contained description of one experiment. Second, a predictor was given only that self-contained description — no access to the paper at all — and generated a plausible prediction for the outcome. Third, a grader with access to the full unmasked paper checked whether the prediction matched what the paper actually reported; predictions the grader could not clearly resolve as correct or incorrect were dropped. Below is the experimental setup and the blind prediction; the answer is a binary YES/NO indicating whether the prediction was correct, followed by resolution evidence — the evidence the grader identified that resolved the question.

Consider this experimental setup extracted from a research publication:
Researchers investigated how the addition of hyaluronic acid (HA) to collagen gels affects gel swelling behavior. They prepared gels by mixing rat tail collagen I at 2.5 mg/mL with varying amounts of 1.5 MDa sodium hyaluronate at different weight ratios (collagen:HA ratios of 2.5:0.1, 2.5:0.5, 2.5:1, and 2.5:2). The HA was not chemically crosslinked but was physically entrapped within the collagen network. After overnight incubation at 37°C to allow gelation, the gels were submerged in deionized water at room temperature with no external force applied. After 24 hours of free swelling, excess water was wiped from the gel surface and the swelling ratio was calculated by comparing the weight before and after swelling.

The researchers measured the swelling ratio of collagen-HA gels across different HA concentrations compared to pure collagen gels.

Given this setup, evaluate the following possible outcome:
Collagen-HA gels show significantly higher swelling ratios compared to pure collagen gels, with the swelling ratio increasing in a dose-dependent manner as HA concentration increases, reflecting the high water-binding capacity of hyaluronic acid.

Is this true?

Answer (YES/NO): YES